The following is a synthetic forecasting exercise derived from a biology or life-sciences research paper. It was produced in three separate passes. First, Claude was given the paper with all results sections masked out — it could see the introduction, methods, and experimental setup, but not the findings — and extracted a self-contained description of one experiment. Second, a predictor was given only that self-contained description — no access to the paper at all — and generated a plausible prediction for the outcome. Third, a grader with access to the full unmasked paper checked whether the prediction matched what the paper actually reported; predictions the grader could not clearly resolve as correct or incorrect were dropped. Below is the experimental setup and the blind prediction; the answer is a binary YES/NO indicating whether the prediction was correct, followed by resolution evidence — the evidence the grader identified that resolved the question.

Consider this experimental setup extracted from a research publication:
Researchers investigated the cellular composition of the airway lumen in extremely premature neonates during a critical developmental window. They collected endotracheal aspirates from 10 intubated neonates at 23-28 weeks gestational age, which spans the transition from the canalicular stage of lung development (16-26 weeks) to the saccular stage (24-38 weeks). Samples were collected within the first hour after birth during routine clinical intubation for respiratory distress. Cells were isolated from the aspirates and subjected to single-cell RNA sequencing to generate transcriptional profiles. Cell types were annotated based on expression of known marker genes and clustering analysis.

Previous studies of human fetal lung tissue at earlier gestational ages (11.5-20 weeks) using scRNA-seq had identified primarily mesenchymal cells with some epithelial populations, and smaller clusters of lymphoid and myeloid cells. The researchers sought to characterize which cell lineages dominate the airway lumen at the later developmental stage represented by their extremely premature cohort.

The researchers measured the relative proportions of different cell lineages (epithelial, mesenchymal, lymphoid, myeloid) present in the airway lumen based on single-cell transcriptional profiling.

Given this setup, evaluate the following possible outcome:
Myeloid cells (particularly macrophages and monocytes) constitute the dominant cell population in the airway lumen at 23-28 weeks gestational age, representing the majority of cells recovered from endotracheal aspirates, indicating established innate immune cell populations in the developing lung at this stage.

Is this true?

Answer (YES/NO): YES